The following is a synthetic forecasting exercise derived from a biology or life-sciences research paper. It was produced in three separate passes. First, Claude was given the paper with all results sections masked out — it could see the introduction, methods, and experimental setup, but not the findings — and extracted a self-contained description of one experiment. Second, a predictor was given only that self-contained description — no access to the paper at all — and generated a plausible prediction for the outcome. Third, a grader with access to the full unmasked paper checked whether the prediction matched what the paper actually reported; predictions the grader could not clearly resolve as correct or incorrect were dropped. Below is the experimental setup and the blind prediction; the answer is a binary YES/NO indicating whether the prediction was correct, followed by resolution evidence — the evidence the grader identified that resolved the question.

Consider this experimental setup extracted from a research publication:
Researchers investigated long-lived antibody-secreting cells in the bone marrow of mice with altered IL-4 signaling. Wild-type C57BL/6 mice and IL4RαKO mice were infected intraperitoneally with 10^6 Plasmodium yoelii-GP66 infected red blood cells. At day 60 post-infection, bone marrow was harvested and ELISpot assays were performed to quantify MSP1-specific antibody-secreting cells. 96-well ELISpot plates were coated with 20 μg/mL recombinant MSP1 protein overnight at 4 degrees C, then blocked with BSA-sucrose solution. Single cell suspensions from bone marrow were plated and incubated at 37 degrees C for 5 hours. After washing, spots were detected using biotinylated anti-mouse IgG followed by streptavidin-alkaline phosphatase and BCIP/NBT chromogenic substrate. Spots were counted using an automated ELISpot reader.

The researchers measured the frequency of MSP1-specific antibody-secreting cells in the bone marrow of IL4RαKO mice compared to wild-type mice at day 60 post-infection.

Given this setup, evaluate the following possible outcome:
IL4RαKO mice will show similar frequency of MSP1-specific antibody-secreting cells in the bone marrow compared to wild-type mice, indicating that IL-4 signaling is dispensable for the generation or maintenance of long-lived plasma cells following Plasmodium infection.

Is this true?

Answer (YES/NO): NO